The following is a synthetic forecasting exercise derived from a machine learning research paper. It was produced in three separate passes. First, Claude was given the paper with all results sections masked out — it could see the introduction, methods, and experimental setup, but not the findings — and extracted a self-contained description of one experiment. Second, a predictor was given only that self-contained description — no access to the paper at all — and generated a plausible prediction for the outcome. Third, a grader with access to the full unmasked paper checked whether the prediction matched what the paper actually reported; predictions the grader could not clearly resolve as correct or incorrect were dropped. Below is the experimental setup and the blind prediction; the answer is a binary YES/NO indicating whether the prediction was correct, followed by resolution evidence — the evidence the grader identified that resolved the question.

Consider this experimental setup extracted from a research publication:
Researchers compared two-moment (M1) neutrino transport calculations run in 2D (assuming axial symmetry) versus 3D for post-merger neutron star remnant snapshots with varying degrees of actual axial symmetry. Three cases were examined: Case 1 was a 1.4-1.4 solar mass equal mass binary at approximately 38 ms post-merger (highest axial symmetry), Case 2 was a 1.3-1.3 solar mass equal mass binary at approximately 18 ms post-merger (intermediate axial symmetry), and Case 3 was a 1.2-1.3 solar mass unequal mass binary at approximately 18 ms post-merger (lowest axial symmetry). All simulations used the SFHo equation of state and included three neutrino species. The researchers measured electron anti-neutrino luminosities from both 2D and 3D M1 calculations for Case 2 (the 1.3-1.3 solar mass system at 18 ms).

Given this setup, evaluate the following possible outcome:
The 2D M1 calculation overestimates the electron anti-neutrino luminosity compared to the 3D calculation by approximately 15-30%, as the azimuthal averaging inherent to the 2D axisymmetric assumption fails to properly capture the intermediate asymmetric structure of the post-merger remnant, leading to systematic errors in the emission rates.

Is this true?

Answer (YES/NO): NO